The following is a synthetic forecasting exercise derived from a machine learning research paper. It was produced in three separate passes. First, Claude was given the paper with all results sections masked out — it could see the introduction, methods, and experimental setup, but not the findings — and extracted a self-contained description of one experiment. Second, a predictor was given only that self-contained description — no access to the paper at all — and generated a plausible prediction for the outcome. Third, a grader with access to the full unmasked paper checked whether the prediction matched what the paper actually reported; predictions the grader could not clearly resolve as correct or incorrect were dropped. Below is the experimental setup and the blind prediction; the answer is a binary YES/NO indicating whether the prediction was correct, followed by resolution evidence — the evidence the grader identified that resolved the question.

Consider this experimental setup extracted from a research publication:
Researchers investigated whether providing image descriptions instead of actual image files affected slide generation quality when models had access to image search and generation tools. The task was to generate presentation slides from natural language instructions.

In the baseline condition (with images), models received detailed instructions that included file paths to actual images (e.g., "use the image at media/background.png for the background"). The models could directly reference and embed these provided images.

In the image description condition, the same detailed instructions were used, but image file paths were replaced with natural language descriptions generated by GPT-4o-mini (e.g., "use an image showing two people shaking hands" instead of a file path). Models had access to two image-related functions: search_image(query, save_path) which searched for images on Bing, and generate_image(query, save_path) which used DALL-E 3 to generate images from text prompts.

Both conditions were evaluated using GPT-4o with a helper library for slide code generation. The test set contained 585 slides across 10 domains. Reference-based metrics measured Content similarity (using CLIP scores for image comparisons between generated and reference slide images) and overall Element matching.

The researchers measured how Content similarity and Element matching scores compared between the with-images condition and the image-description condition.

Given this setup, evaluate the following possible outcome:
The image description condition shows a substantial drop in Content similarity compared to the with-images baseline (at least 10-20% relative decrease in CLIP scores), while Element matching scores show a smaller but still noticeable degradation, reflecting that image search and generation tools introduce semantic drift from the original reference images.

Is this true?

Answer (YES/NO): NO